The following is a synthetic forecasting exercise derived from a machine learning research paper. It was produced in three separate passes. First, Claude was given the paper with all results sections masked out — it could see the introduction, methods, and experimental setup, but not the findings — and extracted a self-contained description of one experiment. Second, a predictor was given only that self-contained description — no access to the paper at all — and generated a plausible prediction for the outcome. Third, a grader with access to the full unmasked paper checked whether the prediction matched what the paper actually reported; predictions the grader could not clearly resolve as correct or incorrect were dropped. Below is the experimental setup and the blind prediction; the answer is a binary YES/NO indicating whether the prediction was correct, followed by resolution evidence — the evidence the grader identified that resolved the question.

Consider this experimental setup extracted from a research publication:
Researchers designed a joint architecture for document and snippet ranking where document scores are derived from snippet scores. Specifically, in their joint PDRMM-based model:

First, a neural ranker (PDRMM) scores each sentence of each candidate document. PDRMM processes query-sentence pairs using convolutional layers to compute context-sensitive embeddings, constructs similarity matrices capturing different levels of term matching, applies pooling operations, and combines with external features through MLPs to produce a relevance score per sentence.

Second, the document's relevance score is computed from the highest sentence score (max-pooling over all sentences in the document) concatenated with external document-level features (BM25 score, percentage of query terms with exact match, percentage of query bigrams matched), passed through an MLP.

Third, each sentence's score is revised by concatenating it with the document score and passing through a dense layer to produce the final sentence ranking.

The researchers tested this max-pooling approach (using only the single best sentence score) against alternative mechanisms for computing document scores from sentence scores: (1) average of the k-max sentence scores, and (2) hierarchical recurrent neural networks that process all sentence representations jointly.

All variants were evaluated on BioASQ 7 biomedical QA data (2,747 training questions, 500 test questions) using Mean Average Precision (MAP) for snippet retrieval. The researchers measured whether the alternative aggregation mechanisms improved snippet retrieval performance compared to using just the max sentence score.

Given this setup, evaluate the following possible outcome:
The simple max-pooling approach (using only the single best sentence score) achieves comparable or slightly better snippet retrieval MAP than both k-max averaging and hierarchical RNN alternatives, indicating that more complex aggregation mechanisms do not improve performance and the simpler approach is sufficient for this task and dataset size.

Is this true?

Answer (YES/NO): YES